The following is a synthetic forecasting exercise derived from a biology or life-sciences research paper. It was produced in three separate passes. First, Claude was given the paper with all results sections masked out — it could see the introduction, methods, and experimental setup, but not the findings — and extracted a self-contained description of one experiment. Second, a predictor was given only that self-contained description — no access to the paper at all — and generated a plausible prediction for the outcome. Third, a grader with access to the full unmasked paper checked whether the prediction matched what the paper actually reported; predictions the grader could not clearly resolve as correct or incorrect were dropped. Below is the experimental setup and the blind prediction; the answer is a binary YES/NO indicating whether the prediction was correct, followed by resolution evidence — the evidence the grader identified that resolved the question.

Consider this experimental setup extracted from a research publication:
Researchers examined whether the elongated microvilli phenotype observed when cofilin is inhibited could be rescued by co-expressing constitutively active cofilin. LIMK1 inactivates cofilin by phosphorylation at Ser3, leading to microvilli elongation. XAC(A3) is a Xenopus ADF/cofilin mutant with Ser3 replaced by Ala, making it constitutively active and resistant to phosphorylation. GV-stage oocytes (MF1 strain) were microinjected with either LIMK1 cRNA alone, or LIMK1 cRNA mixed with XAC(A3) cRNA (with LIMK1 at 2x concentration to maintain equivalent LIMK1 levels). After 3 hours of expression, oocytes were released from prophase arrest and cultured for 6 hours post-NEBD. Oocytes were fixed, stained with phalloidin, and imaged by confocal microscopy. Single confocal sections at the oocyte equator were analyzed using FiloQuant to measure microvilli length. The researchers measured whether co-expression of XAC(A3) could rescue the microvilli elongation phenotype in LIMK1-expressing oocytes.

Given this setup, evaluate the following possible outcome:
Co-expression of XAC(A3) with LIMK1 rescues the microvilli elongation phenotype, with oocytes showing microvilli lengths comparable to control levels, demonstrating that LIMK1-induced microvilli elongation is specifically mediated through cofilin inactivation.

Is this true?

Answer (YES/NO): YES